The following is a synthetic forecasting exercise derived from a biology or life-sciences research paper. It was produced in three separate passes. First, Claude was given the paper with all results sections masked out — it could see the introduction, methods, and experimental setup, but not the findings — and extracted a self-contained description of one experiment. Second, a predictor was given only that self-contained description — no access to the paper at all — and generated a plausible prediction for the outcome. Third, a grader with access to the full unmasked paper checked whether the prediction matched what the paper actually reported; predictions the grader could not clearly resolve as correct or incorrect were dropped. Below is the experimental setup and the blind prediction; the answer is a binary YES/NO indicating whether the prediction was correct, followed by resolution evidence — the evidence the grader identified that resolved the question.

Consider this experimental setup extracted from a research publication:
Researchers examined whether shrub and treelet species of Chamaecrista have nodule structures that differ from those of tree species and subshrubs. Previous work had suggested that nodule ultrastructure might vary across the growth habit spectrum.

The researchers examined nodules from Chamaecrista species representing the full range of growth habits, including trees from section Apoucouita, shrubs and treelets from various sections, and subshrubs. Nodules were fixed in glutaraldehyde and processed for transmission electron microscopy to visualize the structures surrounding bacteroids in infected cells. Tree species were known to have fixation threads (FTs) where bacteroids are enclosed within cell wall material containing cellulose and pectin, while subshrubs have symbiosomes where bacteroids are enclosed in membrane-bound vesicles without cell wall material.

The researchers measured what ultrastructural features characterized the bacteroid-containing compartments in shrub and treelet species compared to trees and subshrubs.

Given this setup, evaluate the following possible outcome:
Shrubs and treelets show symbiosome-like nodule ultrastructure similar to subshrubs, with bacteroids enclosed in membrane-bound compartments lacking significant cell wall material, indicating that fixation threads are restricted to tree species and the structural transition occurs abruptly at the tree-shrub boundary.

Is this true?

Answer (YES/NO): NO